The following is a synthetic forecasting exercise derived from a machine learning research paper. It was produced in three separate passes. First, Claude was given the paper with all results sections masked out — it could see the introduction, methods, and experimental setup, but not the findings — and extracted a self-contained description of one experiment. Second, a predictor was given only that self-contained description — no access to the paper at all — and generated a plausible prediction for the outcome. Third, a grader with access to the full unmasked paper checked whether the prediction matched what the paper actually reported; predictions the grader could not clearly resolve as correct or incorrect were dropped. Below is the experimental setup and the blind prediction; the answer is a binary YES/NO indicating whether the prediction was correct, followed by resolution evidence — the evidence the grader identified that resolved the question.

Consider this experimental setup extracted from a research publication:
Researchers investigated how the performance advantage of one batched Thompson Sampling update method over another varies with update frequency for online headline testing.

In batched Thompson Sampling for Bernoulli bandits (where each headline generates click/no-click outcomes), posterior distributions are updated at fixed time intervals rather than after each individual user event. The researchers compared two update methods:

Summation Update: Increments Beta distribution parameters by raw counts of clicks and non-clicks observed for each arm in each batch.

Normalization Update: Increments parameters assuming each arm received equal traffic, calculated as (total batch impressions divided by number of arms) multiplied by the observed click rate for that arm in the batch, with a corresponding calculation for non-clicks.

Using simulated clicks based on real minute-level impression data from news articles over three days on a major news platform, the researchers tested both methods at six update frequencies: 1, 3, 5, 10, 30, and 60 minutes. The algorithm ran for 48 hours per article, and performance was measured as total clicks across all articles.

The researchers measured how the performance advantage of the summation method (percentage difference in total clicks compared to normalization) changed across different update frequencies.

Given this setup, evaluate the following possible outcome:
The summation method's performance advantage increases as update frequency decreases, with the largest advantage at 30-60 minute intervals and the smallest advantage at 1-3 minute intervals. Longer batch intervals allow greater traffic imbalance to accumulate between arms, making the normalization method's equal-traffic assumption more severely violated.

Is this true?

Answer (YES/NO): NO